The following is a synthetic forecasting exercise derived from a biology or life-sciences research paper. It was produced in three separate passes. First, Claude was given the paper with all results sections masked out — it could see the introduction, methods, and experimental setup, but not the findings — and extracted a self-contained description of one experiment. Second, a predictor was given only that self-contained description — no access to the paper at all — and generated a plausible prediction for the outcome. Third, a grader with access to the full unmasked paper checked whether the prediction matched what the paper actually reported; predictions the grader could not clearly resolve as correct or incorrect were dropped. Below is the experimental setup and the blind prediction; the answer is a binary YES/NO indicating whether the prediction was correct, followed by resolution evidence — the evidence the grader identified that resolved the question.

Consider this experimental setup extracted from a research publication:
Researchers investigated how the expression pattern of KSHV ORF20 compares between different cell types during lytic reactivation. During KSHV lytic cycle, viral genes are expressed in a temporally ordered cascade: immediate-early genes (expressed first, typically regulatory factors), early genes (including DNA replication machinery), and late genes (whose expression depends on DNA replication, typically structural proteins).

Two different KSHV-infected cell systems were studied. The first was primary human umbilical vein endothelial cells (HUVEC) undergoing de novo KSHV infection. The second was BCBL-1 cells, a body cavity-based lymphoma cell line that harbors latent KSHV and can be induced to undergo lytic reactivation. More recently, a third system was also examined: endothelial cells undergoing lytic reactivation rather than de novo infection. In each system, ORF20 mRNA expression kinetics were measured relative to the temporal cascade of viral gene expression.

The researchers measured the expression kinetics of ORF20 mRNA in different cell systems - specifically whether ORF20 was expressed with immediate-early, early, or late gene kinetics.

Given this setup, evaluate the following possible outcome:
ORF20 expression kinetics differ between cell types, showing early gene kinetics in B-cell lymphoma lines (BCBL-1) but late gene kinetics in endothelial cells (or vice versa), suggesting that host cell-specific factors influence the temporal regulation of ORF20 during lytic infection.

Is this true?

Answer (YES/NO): NO